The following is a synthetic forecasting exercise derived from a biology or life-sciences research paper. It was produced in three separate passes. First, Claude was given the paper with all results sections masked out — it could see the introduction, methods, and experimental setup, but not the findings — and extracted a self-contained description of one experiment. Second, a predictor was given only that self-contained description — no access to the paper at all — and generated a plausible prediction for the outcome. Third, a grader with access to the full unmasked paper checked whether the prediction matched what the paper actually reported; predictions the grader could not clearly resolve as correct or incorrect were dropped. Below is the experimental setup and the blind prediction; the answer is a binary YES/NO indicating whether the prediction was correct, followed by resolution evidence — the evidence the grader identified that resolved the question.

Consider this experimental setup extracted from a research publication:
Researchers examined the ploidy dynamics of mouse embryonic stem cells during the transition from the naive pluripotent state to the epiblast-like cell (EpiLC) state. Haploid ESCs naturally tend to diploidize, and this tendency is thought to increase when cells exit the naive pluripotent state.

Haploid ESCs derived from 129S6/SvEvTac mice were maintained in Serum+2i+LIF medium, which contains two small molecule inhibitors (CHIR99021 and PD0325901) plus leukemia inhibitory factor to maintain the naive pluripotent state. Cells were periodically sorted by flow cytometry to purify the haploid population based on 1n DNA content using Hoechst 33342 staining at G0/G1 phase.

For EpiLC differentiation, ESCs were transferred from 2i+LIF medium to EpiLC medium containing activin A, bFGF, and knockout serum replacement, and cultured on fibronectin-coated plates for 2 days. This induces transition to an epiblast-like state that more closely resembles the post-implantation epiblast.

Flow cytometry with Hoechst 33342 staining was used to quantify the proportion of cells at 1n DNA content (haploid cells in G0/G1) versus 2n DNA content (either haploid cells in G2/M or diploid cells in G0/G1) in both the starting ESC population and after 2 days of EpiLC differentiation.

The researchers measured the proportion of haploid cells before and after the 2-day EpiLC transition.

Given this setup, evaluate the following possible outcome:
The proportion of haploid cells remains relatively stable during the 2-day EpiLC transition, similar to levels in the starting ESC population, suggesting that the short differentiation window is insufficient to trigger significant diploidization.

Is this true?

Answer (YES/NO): NO